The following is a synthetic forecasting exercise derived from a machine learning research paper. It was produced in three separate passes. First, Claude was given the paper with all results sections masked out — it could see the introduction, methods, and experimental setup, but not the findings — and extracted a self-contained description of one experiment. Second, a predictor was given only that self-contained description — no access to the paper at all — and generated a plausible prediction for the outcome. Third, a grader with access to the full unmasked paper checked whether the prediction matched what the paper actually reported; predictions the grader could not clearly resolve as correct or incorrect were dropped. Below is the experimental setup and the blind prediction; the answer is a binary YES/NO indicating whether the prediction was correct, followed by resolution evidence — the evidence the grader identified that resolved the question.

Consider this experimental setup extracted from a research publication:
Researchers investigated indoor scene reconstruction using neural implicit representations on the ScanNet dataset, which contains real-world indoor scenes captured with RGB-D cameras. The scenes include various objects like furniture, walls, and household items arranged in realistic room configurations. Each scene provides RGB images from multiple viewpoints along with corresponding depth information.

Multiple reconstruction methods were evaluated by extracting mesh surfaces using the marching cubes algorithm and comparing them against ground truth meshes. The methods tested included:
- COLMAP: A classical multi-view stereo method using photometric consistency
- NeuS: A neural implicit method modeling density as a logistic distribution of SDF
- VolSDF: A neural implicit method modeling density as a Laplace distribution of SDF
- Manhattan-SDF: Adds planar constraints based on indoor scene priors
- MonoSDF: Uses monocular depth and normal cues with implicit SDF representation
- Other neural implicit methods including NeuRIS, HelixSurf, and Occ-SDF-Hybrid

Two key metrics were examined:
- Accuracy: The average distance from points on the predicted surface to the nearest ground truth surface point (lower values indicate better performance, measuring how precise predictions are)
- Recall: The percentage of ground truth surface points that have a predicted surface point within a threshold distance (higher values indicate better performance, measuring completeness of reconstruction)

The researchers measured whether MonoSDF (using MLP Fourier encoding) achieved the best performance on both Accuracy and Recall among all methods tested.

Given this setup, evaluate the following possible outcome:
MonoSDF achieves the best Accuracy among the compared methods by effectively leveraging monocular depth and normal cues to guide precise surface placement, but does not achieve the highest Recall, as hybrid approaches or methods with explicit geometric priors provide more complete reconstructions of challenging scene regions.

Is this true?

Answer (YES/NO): YES